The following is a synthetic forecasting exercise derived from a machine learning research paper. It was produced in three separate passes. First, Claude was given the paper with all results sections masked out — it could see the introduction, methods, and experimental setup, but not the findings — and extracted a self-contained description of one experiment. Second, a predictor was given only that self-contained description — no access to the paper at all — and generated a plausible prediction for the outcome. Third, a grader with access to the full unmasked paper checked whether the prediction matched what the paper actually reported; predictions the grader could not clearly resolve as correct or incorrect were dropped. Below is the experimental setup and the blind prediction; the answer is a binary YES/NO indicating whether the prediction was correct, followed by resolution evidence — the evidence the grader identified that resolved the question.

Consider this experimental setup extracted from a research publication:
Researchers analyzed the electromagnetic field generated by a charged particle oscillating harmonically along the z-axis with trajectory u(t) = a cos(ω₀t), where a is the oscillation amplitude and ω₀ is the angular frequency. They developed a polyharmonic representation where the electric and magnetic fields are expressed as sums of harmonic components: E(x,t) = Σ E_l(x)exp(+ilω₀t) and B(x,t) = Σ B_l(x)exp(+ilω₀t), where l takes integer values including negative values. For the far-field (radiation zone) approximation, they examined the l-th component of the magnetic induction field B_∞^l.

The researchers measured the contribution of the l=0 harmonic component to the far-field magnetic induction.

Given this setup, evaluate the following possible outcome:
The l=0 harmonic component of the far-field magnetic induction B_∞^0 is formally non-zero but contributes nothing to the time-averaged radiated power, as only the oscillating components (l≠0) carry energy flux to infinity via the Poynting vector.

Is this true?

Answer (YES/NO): NO